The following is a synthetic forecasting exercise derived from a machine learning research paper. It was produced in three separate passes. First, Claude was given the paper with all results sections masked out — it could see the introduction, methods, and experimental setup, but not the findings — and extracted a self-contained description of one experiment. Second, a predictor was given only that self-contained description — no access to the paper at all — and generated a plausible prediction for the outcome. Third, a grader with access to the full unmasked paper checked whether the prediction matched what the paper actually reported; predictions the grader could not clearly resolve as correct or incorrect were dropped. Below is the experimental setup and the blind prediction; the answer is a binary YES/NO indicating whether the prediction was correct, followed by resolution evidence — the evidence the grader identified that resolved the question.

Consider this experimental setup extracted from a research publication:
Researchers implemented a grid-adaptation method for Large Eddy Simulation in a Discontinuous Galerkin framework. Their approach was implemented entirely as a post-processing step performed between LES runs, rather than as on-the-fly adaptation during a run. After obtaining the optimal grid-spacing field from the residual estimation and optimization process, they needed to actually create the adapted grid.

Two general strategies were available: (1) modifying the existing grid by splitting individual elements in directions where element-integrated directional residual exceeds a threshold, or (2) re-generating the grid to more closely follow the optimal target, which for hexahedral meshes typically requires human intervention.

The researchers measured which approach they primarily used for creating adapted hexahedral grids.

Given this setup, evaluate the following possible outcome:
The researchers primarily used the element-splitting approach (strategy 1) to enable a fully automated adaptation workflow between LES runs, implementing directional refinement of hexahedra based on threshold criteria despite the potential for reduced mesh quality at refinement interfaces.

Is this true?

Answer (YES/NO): NO